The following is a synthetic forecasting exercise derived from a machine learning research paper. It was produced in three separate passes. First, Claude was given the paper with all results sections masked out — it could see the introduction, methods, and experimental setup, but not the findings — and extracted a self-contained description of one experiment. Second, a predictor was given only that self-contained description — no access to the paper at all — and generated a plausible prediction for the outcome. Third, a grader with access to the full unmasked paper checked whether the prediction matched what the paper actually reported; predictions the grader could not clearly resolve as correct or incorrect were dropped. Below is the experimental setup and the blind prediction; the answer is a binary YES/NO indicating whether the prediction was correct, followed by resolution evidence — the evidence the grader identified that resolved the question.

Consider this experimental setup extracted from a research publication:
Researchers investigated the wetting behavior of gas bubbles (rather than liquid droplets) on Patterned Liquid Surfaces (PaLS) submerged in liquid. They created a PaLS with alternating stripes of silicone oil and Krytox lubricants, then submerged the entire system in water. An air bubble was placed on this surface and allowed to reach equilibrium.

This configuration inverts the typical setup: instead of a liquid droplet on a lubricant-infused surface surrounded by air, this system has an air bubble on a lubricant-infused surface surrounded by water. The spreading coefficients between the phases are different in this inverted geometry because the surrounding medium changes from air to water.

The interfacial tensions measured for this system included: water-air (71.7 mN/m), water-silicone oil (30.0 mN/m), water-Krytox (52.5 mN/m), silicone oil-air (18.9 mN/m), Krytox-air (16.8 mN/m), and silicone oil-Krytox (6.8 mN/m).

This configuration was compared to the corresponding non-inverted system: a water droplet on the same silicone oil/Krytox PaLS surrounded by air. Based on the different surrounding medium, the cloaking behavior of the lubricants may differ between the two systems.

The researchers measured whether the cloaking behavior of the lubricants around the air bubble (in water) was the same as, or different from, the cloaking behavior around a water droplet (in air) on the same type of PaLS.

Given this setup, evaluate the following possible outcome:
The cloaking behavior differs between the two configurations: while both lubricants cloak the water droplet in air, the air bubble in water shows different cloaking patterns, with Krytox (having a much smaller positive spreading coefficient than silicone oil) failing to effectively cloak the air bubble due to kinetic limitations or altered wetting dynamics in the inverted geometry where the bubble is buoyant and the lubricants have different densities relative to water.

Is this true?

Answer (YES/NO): NO